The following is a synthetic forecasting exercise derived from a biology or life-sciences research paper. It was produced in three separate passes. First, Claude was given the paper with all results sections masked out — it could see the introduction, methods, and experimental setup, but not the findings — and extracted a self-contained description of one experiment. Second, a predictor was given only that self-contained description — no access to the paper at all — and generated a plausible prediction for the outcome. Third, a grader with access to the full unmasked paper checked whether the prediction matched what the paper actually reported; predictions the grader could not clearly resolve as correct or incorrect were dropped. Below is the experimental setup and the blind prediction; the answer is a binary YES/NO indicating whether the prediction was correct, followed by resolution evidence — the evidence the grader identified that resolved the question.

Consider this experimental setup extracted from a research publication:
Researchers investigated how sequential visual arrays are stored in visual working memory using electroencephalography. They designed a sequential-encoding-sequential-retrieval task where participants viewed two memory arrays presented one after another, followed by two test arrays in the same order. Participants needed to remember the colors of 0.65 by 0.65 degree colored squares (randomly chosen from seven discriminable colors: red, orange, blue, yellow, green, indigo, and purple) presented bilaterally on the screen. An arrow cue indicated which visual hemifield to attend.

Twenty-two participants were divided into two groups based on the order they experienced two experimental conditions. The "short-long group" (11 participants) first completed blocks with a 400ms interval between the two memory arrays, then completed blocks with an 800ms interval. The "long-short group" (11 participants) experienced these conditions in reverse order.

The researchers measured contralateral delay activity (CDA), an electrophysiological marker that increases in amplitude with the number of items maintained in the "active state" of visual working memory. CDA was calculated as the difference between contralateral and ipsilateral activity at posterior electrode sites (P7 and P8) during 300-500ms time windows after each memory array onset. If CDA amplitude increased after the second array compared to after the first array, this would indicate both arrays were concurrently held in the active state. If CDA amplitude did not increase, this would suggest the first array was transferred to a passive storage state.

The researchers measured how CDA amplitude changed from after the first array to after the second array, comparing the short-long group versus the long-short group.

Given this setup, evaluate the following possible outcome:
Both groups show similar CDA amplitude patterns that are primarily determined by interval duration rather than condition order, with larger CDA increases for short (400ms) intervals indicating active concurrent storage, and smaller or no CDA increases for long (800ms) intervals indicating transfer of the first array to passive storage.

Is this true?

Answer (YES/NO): NO